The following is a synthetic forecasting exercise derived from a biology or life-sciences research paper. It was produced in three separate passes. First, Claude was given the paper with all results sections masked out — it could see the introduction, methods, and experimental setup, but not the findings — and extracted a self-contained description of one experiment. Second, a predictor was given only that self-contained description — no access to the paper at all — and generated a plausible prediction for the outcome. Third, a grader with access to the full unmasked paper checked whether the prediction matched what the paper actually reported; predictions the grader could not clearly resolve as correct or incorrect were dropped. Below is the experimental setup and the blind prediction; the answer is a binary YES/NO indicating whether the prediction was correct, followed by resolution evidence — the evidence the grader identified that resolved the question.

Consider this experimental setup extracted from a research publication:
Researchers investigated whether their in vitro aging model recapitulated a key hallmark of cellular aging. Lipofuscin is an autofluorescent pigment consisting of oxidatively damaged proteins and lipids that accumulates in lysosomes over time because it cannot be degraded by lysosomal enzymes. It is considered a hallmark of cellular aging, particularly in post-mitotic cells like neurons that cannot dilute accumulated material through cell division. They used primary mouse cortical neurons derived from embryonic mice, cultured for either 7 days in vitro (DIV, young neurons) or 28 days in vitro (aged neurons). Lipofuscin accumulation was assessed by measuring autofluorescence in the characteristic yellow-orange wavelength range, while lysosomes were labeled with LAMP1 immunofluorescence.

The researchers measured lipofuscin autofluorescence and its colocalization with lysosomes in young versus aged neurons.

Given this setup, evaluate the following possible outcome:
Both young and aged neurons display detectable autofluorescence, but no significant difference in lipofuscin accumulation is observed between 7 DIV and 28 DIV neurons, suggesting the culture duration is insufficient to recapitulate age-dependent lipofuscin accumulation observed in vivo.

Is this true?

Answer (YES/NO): NO